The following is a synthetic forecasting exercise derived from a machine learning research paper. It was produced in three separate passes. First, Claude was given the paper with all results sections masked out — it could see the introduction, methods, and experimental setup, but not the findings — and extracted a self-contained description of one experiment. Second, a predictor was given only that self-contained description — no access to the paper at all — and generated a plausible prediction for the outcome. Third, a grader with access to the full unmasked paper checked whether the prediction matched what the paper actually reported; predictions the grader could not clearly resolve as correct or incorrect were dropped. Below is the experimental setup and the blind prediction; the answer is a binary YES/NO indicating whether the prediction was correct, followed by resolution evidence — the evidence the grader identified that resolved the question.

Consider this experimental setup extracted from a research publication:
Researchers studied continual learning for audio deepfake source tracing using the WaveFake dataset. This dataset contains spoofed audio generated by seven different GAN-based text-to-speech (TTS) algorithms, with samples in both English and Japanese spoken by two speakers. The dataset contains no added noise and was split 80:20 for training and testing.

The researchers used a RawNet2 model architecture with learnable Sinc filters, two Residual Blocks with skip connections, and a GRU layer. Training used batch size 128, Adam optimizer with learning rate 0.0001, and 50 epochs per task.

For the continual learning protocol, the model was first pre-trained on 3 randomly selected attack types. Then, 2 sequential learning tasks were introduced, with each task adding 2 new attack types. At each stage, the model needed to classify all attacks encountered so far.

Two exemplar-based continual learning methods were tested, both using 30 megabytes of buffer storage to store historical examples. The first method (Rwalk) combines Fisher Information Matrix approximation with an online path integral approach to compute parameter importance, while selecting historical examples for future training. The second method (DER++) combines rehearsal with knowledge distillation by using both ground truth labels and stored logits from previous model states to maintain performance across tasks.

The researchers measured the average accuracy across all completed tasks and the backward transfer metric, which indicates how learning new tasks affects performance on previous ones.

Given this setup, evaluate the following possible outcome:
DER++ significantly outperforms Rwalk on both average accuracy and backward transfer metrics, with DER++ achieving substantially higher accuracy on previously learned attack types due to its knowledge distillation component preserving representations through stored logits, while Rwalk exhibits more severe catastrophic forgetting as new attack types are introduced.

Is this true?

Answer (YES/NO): NO